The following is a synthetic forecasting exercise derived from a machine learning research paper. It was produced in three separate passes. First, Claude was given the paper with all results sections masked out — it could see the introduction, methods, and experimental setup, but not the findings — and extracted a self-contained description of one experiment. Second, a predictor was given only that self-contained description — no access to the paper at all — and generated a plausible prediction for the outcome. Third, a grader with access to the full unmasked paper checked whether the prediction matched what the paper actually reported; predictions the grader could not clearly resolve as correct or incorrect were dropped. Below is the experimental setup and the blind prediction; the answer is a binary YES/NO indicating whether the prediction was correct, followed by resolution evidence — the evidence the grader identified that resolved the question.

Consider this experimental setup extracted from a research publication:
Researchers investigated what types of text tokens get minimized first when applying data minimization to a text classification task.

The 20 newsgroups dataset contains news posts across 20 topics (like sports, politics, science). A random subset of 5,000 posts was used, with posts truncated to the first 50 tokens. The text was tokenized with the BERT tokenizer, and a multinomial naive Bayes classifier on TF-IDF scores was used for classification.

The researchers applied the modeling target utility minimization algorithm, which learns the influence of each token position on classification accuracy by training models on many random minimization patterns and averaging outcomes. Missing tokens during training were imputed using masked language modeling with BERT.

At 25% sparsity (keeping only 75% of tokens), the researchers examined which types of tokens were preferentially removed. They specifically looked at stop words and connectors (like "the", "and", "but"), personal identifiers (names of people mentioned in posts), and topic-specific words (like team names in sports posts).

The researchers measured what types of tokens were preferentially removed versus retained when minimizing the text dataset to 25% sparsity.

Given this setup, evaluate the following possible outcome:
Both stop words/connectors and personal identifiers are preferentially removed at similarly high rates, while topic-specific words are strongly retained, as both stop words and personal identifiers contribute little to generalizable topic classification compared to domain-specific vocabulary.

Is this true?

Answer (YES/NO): NO